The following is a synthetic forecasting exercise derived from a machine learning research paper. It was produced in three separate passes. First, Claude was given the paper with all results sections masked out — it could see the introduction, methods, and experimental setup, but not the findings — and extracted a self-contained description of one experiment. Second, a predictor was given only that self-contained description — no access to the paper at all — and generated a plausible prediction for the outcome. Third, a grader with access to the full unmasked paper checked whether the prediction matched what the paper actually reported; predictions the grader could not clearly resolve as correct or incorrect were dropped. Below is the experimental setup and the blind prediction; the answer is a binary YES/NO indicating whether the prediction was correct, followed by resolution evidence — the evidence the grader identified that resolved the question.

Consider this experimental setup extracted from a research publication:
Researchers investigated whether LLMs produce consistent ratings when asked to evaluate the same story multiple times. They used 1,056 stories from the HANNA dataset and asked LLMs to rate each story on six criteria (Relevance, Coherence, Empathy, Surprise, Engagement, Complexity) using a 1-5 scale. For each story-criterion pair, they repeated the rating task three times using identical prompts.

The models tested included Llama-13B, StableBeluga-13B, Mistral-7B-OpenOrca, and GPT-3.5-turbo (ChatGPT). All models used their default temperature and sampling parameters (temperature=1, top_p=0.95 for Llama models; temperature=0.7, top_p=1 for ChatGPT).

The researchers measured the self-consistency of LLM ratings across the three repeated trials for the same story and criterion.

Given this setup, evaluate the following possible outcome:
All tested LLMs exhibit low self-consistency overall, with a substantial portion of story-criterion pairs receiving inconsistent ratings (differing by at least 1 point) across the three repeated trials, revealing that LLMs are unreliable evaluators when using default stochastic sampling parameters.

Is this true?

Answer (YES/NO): NO